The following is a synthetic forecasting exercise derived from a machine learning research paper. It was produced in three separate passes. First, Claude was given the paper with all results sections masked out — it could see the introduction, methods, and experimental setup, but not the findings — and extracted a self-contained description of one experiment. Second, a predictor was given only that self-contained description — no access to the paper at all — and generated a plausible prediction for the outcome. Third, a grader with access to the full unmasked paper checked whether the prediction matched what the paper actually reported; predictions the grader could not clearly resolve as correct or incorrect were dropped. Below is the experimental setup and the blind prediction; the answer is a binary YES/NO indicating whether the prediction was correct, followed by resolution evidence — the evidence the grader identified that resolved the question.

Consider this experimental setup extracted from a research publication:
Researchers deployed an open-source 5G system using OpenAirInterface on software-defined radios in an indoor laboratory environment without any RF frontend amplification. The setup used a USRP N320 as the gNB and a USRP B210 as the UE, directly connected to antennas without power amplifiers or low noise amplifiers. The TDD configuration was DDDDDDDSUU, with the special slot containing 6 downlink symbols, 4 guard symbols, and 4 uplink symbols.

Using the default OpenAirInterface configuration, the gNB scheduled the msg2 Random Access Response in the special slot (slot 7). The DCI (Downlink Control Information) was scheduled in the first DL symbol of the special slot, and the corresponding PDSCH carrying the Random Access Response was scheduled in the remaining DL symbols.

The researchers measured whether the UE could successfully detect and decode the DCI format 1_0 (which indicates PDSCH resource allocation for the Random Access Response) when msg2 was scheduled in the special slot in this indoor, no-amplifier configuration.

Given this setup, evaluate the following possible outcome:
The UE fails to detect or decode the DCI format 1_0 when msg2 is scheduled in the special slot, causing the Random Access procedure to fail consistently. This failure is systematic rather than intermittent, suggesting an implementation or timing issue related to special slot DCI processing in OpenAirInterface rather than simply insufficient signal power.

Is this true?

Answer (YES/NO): NO